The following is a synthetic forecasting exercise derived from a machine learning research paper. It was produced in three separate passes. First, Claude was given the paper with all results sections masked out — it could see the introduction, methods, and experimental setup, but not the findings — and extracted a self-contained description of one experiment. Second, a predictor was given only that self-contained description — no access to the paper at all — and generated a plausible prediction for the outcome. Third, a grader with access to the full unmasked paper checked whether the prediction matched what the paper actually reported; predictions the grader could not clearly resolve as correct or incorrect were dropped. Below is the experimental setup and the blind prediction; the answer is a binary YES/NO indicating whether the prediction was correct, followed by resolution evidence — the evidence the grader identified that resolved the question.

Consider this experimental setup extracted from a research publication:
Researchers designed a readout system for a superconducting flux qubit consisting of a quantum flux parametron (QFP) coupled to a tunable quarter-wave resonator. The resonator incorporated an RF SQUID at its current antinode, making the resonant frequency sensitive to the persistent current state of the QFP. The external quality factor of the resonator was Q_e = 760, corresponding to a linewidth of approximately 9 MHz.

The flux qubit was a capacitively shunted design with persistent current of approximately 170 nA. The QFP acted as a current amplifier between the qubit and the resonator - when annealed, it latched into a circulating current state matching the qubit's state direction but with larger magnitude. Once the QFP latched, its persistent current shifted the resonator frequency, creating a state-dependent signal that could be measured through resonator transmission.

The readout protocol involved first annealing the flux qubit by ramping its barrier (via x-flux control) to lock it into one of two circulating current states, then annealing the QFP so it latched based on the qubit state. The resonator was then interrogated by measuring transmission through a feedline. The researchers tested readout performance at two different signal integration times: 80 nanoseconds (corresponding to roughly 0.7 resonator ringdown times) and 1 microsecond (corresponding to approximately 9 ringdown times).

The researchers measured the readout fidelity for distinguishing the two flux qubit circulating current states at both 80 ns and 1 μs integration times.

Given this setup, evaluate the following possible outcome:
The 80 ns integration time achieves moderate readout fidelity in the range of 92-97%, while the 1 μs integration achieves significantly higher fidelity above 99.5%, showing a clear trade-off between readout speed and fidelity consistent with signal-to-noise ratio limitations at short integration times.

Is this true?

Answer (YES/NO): NO